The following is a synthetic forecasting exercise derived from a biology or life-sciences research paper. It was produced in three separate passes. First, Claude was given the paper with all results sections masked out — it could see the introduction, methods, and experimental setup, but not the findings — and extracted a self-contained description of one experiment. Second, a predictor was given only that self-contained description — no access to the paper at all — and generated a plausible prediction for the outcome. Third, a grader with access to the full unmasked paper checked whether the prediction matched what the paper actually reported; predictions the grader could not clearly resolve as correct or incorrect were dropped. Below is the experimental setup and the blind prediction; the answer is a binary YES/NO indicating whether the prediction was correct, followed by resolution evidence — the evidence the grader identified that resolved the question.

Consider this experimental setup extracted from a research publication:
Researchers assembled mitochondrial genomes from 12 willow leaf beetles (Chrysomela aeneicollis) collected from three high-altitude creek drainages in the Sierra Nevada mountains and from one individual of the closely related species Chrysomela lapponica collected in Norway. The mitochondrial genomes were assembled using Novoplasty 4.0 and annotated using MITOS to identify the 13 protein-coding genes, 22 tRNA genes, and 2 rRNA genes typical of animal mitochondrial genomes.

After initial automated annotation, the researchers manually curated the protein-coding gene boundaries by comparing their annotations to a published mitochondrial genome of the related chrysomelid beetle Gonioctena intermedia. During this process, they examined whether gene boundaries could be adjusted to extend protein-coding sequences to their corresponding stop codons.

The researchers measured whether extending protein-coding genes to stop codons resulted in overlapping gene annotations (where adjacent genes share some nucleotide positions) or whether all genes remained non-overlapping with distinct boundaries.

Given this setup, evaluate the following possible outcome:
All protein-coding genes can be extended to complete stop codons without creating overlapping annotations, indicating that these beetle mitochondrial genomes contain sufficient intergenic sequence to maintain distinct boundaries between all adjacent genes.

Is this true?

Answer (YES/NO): NO